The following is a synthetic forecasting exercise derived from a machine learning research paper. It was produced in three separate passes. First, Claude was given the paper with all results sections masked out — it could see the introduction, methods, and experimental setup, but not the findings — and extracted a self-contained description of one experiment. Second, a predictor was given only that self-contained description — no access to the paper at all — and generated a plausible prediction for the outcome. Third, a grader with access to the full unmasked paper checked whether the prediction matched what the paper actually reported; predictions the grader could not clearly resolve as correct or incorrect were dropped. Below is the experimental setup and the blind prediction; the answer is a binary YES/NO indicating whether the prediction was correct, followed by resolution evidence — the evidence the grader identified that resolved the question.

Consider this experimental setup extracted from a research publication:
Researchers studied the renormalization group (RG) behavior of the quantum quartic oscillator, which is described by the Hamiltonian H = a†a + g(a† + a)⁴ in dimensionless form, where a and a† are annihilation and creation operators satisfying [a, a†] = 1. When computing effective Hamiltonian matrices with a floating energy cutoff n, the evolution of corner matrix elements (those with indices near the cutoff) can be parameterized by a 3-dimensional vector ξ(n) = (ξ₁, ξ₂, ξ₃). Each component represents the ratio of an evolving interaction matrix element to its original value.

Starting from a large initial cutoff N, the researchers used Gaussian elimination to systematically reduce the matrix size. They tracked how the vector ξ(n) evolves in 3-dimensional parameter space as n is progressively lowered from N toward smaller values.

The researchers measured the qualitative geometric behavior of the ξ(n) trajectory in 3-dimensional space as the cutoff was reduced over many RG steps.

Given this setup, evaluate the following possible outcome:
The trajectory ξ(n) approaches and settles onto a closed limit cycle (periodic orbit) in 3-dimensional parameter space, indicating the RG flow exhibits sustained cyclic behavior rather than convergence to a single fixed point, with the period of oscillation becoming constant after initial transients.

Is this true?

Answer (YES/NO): NO